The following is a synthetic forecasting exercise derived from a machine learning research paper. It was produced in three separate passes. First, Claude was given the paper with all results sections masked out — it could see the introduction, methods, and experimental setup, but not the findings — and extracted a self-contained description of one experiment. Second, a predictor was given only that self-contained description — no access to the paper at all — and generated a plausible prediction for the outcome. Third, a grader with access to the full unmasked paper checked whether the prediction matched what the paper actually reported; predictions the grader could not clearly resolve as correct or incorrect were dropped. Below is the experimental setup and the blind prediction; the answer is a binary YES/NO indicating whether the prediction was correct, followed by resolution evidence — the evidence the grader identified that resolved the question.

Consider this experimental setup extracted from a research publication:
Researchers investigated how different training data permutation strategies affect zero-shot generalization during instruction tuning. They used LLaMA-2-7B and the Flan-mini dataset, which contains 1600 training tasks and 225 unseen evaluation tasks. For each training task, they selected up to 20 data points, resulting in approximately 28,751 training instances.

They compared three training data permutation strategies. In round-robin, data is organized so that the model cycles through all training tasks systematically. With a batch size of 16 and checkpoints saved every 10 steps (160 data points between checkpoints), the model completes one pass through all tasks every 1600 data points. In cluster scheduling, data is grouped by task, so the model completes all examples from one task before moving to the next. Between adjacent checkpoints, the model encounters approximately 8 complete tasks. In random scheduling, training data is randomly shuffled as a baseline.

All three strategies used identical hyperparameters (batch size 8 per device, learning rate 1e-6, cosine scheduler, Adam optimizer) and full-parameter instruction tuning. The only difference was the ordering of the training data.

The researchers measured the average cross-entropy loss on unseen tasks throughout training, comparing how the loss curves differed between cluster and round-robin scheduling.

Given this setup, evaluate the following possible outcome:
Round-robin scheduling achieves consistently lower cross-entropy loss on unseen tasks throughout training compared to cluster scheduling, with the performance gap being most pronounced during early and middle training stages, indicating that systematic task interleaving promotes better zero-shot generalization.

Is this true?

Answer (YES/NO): NO